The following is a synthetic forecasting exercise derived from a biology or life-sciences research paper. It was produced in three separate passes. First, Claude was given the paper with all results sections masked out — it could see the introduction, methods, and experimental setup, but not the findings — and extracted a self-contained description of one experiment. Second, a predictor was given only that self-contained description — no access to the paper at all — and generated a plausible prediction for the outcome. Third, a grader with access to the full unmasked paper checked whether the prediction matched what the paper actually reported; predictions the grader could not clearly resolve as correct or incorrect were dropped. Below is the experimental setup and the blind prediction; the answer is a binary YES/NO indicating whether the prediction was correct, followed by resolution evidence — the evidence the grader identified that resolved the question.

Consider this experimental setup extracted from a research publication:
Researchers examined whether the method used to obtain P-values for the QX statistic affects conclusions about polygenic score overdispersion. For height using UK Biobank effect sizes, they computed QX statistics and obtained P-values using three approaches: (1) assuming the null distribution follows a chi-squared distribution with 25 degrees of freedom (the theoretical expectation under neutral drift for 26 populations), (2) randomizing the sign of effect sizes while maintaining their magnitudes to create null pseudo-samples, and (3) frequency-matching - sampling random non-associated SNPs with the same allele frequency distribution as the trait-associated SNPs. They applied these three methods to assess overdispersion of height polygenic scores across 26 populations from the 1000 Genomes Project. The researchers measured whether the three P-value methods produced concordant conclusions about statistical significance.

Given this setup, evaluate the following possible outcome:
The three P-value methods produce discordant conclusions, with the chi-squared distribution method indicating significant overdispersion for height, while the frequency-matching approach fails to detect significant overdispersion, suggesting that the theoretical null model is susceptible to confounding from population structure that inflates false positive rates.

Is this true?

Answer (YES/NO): NO